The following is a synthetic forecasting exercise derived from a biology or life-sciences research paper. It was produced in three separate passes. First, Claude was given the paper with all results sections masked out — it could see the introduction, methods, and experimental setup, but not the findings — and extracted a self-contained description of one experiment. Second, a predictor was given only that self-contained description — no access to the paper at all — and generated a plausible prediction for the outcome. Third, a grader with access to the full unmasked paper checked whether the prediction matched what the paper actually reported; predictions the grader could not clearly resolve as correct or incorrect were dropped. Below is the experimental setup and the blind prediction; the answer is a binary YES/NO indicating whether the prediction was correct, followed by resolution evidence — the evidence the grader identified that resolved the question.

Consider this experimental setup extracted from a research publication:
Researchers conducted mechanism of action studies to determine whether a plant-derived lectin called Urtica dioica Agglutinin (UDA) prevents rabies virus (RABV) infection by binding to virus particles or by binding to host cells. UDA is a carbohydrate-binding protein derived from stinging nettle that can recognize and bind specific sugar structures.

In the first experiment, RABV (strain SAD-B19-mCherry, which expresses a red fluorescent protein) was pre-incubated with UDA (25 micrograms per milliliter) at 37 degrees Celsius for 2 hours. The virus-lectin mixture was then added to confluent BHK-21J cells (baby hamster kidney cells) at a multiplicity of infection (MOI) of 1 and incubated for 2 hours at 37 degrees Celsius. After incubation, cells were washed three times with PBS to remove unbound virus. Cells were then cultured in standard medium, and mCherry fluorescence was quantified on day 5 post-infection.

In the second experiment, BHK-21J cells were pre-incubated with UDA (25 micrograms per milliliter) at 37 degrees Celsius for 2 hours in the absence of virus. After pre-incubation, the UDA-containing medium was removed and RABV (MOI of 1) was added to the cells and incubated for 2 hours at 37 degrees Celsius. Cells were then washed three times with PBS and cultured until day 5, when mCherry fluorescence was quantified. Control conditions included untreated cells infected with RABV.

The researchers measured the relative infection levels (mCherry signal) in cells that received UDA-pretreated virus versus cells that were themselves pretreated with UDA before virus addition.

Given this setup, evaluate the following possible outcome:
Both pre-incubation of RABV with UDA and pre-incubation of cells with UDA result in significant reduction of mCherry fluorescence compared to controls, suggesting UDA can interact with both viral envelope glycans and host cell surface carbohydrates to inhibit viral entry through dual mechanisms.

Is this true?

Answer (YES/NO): NO